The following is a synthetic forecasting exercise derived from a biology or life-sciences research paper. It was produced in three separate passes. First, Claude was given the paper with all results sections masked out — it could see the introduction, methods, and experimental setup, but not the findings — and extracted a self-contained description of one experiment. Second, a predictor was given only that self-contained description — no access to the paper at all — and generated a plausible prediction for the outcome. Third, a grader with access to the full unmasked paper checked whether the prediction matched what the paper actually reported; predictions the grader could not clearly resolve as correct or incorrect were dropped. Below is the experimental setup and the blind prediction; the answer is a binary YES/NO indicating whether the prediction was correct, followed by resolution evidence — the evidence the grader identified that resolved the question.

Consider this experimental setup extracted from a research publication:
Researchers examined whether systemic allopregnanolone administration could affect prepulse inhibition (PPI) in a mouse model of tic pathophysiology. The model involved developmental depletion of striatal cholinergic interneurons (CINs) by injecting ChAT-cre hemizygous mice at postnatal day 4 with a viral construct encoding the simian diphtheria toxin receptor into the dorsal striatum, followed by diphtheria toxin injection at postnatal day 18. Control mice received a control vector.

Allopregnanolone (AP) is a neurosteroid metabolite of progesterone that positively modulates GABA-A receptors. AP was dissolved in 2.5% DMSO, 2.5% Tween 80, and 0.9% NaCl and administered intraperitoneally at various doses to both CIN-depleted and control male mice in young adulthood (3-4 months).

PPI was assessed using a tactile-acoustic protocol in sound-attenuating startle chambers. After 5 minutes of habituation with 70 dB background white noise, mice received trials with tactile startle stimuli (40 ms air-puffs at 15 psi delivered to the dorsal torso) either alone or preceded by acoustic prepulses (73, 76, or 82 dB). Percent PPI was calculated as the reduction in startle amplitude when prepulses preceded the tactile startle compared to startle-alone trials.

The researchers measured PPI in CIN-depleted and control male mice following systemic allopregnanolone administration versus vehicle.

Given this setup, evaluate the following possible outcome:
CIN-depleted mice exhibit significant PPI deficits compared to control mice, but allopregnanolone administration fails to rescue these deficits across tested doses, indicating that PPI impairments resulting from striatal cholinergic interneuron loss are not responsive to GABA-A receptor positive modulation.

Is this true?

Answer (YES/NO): NO